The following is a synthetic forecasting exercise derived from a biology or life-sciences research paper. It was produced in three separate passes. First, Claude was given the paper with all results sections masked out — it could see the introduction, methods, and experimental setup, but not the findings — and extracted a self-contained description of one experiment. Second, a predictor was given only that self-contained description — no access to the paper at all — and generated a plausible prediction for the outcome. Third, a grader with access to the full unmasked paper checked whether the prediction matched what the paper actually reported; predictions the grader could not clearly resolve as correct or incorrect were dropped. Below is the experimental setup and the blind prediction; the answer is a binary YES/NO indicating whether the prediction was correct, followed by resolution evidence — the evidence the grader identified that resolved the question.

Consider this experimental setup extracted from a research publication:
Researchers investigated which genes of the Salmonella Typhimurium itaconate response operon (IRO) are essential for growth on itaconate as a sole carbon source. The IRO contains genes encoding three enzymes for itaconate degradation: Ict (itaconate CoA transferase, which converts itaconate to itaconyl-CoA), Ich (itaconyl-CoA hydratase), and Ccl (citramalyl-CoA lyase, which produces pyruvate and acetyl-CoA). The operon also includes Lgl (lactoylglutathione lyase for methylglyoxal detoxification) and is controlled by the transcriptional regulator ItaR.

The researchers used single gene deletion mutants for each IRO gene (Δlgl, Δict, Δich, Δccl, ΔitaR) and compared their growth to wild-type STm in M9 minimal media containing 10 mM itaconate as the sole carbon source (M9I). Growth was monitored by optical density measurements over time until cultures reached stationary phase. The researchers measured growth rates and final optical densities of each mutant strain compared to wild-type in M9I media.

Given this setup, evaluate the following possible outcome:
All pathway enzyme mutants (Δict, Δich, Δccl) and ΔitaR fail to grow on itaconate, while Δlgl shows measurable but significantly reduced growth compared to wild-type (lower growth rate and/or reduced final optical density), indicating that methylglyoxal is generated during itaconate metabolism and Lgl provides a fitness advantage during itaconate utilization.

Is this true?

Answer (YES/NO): NO